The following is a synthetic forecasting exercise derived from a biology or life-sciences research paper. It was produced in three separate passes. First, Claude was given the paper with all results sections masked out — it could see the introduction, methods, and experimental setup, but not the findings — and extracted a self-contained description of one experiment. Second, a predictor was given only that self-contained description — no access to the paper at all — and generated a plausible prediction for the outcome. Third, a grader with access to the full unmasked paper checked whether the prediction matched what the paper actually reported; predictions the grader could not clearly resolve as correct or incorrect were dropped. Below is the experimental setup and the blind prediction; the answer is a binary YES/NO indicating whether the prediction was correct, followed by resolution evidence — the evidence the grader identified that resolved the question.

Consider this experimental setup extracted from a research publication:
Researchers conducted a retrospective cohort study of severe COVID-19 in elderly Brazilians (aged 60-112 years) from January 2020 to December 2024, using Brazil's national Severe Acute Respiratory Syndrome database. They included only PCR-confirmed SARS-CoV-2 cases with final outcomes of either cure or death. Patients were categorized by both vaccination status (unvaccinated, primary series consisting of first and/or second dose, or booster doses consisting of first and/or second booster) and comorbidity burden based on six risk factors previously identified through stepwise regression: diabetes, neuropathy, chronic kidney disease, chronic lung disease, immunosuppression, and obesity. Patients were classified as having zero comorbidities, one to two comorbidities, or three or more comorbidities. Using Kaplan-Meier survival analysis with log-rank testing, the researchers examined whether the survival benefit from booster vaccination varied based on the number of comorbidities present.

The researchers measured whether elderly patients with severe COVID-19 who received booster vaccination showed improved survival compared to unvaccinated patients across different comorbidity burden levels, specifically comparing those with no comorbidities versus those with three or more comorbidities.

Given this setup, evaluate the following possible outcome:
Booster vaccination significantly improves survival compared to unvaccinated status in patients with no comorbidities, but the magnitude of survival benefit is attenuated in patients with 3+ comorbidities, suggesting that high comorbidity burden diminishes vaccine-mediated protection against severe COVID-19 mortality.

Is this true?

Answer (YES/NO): NO